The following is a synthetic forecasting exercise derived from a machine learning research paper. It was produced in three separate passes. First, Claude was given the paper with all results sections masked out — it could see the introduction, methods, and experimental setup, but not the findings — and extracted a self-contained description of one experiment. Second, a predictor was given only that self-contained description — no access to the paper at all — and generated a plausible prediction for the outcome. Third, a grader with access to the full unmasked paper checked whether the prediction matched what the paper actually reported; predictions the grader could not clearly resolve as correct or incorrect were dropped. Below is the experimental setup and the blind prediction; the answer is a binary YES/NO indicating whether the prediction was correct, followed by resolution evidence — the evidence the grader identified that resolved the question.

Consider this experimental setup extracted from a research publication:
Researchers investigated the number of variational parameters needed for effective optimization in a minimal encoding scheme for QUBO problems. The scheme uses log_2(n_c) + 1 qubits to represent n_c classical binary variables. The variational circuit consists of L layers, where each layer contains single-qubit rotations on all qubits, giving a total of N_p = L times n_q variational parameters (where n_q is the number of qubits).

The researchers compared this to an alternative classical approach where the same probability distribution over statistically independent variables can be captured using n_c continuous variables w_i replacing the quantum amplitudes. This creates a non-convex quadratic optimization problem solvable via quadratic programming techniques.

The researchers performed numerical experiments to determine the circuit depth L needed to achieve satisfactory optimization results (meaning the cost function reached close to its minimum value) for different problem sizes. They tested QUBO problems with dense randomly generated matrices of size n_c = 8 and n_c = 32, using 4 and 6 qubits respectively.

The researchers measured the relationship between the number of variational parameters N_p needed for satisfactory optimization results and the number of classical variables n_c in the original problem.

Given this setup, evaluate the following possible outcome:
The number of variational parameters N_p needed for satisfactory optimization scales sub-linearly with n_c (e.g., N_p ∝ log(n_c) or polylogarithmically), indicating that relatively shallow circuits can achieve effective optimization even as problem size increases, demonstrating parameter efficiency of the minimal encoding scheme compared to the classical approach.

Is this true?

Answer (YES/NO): NO